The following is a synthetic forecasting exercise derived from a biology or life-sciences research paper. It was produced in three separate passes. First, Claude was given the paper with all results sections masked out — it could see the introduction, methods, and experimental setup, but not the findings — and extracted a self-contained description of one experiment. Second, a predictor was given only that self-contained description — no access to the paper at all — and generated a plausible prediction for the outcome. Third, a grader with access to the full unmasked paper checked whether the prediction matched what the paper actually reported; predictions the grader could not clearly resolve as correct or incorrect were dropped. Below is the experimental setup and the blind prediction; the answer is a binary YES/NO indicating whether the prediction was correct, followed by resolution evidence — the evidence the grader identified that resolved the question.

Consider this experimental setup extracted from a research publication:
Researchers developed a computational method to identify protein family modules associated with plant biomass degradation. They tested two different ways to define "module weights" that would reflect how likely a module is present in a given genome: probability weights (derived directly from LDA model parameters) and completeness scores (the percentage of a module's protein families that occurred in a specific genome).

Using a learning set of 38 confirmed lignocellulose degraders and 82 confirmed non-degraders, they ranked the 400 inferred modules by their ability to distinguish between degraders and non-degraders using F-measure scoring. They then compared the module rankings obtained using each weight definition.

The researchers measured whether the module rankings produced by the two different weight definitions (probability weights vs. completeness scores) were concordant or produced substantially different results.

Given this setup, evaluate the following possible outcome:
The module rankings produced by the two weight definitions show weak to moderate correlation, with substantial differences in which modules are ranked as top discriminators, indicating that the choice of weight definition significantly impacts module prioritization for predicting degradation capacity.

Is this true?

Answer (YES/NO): NO